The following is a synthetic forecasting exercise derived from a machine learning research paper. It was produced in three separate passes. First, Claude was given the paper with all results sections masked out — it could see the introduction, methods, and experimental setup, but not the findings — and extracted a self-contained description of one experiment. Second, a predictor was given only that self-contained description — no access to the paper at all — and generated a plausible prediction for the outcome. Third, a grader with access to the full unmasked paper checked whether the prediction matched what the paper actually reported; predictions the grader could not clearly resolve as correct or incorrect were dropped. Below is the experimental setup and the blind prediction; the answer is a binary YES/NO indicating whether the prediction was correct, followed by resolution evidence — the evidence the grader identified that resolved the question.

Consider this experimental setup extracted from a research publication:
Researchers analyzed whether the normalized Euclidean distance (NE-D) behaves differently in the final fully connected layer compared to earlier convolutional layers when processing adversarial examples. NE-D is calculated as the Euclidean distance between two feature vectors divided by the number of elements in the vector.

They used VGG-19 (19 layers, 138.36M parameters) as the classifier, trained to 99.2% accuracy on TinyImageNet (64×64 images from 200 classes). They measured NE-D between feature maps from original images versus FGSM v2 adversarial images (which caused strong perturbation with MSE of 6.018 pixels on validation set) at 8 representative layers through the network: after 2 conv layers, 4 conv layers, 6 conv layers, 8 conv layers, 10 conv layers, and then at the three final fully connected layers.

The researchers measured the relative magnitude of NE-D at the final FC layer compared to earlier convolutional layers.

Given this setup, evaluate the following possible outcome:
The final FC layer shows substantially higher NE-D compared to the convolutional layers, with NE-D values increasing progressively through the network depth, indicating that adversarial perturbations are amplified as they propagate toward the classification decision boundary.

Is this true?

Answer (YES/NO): NO